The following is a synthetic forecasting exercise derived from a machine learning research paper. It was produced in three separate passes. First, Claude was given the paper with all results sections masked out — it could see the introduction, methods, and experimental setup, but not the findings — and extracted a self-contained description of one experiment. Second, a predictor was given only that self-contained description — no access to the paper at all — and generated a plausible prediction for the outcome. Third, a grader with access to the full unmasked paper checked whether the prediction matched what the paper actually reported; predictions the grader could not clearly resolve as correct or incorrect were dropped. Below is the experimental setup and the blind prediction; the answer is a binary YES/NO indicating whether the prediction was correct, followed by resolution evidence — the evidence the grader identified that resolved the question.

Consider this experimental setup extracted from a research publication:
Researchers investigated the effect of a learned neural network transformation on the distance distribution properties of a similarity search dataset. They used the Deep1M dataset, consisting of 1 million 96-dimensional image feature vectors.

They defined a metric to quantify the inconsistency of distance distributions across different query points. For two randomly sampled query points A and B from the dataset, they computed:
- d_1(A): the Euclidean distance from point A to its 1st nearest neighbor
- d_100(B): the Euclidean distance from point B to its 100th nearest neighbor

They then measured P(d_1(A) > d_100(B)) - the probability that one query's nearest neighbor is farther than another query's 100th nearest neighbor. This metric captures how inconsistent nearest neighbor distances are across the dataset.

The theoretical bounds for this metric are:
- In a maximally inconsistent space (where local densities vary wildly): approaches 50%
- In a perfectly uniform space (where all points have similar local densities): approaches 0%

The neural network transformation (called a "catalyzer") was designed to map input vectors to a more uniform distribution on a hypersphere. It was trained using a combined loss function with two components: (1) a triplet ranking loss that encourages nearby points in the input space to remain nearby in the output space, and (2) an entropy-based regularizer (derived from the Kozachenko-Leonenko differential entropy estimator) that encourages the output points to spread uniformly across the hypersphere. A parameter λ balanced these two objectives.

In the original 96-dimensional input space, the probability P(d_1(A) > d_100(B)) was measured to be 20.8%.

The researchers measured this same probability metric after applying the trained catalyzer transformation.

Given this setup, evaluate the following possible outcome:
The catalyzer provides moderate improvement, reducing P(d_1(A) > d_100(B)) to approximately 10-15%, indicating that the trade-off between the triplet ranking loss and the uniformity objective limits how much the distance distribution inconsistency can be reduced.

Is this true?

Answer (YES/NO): NO